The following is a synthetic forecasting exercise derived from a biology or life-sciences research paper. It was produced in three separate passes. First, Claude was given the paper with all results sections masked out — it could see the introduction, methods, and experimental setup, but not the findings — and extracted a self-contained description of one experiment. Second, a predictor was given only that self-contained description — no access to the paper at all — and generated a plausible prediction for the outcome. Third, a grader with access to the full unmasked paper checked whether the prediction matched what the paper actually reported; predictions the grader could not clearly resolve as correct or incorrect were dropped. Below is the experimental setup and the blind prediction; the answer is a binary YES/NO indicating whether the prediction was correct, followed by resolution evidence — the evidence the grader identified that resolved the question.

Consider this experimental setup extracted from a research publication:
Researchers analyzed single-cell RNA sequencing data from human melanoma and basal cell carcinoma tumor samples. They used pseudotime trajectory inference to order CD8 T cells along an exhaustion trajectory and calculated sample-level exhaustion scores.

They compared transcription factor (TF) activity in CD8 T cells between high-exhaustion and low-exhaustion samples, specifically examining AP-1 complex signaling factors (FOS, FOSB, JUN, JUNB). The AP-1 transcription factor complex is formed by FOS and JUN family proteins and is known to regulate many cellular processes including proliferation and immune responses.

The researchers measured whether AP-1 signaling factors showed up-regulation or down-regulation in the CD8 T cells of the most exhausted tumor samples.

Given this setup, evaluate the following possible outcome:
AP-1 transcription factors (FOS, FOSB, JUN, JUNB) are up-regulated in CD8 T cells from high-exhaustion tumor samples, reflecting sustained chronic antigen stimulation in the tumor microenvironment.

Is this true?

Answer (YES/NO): NO